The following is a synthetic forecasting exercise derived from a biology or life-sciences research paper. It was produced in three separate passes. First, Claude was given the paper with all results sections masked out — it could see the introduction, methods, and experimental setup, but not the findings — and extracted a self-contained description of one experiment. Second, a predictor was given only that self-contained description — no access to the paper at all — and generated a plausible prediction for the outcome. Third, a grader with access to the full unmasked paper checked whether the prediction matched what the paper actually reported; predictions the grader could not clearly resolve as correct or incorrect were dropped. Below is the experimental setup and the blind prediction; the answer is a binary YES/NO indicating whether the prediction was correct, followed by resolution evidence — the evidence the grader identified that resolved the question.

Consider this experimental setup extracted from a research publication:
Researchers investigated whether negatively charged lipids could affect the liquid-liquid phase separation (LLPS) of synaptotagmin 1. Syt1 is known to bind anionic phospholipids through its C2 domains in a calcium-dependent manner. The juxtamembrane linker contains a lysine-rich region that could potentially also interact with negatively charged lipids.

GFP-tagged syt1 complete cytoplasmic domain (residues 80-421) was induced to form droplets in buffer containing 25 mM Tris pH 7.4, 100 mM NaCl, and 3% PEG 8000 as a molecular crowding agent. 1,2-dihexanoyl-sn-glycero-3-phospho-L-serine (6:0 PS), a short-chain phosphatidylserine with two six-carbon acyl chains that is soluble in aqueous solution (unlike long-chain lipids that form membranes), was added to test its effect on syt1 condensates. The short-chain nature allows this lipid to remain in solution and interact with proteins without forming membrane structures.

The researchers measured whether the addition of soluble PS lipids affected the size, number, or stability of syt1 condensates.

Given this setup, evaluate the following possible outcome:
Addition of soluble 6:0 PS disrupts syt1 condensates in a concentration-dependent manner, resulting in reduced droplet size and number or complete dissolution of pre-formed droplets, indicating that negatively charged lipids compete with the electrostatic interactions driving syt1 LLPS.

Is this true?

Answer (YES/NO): NO